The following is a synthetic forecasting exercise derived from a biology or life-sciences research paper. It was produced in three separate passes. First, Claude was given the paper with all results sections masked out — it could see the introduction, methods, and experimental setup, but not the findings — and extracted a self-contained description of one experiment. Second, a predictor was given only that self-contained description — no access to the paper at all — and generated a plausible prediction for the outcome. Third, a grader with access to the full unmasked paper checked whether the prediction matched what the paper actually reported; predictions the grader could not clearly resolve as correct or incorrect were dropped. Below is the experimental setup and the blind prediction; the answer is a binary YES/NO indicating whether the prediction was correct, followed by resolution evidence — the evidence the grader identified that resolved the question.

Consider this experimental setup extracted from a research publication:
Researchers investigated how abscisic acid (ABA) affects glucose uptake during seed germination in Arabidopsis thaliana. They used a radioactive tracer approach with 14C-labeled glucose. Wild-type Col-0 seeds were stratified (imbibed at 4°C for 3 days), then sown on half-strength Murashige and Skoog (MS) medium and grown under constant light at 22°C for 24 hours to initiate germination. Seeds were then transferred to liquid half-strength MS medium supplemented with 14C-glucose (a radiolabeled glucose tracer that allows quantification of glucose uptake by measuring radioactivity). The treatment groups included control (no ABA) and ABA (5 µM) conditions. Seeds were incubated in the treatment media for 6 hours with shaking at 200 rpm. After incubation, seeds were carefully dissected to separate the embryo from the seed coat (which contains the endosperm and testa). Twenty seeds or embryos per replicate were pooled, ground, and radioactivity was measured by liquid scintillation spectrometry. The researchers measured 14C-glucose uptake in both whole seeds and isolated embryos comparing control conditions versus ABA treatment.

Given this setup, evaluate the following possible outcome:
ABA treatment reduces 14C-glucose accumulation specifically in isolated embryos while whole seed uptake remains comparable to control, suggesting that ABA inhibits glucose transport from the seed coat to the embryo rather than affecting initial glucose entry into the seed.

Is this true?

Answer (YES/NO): NO